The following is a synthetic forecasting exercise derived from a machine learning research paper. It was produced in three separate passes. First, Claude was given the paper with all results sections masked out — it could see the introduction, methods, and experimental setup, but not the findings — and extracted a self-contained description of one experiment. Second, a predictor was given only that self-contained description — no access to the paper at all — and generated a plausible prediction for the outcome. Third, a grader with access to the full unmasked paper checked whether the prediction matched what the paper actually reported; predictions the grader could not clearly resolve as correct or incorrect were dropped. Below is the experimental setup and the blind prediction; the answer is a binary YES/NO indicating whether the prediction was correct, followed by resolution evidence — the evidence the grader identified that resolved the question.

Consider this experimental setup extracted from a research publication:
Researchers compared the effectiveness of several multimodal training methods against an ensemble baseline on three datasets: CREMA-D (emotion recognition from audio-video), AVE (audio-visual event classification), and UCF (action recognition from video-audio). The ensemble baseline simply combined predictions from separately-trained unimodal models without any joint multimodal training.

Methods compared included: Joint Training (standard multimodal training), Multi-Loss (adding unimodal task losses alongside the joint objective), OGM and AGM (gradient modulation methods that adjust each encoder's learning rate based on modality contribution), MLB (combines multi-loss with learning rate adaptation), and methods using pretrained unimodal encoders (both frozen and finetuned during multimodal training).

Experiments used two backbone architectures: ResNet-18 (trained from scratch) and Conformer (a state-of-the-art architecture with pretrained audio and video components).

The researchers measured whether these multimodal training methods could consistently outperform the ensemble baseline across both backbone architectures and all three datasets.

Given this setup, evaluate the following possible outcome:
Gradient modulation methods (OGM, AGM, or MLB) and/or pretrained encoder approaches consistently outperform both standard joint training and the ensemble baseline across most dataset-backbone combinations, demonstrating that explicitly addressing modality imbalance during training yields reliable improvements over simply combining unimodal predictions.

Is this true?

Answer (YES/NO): NO